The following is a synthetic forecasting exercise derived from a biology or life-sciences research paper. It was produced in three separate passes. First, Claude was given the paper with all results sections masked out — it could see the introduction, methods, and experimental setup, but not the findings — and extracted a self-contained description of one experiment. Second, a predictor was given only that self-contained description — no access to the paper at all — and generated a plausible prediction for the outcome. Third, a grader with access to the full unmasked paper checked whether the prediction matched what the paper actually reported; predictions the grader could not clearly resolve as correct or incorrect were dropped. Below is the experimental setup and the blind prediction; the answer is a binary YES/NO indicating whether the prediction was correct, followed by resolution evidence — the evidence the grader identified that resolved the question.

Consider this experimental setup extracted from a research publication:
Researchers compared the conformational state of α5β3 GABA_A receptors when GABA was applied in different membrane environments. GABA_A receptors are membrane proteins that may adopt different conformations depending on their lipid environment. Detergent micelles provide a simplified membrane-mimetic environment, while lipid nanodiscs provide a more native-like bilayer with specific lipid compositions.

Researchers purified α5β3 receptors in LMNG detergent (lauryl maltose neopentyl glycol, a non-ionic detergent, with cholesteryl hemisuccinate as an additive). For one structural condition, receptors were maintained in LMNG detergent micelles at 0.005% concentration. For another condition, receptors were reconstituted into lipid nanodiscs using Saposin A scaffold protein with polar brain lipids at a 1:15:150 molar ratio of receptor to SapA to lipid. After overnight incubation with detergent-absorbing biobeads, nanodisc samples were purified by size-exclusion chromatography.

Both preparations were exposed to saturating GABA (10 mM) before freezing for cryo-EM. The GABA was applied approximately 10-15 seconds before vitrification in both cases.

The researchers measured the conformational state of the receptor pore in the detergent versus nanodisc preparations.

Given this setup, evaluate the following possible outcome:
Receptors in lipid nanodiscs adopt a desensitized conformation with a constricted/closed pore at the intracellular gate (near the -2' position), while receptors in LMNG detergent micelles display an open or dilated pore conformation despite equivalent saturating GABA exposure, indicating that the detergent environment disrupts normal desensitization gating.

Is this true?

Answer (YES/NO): NO